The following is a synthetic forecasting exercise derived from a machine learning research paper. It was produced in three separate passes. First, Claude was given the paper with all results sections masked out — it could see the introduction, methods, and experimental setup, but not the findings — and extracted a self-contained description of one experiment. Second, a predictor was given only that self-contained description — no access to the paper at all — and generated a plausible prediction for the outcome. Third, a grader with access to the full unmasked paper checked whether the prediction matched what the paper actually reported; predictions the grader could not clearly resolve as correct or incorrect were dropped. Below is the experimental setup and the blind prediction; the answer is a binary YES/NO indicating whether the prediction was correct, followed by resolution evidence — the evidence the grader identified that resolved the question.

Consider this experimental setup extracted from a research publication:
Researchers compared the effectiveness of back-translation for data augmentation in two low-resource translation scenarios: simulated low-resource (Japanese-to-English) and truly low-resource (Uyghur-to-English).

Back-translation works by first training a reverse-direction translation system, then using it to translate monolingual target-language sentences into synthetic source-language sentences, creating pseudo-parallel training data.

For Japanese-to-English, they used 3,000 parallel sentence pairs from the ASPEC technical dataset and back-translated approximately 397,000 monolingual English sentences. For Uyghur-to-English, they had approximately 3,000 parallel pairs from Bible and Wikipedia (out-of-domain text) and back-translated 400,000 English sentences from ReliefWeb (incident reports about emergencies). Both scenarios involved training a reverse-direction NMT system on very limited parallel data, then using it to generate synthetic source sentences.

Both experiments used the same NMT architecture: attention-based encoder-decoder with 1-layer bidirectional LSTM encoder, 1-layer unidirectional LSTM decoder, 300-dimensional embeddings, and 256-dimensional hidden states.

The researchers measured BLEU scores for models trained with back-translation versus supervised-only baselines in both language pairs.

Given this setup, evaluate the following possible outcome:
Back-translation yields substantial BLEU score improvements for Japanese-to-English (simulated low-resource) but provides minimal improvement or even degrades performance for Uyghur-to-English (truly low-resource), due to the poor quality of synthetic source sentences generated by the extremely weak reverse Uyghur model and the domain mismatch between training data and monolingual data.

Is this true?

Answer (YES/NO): NO